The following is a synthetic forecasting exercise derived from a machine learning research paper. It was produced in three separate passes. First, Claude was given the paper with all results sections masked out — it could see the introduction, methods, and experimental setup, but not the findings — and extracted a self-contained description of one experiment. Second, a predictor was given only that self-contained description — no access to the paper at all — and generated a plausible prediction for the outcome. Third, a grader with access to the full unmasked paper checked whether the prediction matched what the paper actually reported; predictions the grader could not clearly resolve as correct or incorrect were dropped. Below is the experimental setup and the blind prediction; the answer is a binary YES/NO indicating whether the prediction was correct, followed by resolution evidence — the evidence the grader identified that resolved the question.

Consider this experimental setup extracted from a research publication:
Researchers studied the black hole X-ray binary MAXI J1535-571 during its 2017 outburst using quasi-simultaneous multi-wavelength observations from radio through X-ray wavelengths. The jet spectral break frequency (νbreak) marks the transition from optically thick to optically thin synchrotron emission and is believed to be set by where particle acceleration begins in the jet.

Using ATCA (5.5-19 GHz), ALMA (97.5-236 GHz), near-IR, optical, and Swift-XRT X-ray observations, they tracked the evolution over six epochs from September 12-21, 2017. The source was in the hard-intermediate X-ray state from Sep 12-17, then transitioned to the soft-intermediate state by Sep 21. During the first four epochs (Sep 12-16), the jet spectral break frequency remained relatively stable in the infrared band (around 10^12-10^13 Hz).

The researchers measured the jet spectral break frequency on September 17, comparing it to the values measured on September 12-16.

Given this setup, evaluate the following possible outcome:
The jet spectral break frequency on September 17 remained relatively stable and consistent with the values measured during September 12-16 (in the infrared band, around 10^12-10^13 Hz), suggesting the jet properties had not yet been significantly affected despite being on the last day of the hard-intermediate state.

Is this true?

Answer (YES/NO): NO